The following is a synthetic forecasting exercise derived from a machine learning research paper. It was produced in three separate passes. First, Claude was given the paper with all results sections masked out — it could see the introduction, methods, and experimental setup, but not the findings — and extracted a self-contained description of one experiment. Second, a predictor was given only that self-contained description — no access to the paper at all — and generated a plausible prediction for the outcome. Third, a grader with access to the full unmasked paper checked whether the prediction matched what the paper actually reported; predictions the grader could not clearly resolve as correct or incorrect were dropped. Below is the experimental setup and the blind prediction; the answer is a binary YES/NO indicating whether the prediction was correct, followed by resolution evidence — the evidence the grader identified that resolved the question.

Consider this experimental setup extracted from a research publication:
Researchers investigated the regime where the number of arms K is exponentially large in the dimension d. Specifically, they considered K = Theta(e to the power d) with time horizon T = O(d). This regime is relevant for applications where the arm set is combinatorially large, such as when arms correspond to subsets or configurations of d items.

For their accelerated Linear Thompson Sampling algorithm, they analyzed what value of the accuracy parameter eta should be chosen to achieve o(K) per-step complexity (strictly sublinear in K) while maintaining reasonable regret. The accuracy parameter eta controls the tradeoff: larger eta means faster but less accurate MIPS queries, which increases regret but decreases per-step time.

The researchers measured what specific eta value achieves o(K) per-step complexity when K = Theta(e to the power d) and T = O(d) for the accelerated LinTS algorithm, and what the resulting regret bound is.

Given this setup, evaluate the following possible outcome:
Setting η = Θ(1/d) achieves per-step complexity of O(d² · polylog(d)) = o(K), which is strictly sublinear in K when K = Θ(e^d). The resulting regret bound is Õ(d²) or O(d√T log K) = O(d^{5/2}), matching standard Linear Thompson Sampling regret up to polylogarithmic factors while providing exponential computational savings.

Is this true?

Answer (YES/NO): NO